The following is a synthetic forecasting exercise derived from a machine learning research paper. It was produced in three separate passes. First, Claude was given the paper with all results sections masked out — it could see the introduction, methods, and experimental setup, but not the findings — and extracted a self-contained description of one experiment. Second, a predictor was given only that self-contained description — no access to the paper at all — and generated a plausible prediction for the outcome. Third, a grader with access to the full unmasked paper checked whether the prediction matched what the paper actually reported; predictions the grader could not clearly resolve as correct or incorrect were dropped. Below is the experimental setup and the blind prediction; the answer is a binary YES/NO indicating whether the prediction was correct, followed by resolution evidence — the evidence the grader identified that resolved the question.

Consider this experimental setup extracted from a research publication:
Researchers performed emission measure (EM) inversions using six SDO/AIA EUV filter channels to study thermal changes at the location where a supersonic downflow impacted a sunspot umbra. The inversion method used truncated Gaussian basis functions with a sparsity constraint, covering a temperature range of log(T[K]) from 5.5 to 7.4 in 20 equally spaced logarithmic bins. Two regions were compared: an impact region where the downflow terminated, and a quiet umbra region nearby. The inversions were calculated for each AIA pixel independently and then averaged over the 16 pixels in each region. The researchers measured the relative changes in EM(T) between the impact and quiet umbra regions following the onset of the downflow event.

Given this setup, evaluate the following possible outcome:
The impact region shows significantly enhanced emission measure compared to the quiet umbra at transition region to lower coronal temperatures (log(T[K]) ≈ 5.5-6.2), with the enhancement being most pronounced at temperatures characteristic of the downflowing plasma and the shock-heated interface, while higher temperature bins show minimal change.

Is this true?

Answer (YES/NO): NO